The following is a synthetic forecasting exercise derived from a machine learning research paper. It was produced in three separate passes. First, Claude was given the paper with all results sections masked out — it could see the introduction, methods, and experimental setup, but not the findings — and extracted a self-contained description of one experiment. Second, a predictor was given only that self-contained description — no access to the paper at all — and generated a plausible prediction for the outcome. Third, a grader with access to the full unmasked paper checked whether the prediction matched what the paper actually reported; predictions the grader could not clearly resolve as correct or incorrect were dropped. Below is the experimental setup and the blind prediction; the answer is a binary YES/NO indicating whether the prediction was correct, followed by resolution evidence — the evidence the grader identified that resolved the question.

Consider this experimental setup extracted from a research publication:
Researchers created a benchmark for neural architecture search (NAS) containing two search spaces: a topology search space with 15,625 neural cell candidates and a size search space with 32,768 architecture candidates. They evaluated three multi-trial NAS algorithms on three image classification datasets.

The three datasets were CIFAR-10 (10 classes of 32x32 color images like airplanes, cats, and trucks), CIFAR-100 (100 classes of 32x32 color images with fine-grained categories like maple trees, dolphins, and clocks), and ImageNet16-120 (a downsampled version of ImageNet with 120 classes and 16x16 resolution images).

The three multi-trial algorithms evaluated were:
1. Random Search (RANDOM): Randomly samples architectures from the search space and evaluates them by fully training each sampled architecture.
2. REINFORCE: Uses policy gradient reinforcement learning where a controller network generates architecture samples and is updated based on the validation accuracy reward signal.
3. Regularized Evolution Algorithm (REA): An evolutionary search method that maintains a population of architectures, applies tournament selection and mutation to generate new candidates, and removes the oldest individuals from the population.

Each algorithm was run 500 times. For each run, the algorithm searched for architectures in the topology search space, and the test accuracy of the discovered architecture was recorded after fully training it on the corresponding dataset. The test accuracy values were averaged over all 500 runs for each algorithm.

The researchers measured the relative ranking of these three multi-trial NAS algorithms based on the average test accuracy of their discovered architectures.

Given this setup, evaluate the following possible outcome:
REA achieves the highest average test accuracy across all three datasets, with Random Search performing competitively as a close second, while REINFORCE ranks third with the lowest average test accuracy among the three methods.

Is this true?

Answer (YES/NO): NO